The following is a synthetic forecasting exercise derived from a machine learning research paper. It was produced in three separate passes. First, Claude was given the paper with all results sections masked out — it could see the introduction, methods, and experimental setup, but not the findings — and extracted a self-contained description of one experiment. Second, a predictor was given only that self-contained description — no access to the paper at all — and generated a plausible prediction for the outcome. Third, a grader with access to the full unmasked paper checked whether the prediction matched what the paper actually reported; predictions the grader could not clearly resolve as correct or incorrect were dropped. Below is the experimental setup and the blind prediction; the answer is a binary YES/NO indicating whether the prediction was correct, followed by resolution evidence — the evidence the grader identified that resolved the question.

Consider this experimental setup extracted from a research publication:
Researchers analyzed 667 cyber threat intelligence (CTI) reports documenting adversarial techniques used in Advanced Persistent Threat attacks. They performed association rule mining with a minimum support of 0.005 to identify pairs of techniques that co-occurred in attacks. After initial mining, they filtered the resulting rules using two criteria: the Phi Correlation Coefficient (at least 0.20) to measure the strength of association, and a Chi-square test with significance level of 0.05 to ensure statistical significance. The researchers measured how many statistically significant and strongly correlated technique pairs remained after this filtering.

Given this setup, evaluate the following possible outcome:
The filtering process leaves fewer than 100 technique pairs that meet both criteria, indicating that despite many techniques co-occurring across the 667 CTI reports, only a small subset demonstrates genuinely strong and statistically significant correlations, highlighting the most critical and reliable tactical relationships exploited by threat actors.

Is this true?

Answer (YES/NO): NO